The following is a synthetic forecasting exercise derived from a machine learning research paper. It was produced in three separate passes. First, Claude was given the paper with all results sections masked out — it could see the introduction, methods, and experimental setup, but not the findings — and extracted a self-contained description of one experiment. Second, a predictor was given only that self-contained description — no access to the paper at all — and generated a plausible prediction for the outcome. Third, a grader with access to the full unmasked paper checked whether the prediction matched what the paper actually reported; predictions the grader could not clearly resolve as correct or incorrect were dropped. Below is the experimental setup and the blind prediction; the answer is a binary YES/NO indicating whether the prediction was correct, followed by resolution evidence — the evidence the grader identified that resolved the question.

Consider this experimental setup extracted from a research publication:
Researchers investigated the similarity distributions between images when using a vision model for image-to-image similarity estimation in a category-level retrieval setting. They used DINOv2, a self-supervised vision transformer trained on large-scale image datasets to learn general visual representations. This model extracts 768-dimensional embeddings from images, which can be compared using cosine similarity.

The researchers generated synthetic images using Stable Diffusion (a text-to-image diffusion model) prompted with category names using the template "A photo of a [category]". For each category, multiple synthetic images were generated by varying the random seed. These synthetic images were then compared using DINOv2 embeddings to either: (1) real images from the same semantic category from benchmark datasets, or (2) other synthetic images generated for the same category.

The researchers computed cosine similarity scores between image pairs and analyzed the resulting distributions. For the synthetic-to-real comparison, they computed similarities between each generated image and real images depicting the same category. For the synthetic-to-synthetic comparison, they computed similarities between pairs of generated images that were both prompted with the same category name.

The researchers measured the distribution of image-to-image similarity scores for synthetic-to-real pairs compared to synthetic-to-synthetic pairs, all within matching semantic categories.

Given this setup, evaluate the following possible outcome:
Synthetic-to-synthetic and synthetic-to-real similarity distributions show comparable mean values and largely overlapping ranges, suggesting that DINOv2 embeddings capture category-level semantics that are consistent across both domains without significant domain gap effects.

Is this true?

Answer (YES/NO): NO